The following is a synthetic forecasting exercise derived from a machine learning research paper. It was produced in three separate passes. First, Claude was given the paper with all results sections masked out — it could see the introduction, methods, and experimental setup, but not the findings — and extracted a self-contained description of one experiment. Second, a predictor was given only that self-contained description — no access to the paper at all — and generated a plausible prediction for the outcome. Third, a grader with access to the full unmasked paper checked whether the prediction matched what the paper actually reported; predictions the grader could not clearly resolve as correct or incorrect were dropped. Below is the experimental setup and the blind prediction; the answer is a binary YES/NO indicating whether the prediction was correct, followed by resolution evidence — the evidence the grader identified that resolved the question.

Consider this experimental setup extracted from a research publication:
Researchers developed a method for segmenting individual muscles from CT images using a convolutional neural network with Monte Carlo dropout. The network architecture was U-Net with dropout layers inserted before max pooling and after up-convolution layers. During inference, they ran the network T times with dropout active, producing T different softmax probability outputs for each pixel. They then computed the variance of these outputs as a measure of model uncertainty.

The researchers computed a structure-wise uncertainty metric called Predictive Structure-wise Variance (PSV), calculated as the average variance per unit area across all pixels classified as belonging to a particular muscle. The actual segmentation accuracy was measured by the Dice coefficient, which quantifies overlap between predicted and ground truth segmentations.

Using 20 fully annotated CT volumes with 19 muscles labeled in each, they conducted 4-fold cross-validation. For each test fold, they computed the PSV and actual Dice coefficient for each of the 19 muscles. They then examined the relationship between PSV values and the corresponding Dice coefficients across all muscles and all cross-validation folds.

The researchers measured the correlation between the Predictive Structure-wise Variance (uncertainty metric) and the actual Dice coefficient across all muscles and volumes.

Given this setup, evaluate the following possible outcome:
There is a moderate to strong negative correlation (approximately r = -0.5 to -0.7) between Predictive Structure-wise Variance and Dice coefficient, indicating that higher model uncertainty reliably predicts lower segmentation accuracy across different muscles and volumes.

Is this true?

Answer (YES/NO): NO